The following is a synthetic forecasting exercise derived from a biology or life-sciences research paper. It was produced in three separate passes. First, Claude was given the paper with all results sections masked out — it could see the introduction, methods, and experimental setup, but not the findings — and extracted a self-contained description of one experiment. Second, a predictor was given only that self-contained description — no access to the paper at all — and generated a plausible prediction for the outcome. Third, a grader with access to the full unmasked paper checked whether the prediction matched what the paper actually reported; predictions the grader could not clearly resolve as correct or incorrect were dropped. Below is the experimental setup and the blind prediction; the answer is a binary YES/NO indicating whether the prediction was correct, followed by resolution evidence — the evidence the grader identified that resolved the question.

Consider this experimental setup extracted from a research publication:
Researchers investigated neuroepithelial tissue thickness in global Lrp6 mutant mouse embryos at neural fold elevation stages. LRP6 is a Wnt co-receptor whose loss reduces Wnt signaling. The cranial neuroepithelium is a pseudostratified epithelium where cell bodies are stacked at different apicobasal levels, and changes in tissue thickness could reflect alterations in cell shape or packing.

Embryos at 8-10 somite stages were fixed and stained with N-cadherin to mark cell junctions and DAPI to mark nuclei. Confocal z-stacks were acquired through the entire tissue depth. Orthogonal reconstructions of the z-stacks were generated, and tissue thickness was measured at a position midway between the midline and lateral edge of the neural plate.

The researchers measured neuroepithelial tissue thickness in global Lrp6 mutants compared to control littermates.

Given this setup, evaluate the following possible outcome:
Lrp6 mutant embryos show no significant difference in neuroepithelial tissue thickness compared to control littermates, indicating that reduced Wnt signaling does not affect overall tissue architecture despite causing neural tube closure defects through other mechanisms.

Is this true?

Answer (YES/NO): YES